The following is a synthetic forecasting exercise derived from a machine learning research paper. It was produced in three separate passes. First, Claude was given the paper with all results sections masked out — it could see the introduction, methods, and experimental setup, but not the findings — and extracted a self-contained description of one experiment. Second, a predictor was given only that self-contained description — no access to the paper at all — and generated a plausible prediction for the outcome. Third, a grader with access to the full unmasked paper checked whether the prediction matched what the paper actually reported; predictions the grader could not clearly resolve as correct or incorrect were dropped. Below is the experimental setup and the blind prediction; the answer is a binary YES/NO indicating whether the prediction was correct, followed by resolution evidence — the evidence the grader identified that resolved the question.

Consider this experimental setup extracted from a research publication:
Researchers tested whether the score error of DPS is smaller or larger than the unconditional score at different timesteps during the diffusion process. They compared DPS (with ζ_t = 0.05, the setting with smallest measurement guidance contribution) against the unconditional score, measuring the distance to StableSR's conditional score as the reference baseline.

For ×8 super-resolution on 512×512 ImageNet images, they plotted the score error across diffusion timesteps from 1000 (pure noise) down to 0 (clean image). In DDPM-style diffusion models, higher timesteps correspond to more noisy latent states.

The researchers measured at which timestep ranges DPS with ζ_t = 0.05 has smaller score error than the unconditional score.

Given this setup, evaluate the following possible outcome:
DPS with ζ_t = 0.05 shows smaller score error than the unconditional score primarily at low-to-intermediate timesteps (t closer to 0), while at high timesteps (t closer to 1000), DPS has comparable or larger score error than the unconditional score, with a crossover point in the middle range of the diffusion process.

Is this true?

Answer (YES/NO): NO